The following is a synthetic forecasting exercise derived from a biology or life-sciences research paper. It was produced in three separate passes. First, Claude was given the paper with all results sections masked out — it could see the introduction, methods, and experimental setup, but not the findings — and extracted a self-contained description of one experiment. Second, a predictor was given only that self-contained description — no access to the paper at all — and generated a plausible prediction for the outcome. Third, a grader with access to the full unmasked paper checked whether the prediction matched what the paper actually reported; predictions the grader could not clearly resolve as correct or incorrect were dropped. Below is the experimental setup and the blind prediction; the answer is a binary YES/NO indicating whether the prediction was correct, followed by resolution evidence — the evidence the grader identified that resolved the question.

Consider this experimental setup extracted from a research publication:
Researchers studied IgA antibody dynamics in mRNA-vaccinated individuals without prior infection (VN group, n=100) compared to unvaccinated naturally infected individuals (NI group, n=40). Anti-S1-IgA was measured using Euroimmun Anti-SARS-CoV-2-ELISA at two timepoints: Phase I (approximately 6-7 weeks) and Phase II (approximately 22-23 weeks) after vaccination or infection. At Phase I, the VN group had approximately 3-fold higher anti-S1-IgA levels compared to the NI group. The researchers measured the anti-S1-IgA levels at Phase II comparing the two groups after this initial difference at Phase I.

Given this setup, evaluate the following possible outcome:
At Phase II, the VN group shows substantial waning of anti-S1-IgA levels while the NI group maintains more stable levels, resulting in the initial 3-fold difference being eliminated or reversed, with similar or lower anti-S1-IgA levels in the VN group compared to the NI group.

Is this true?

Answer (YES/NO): YES